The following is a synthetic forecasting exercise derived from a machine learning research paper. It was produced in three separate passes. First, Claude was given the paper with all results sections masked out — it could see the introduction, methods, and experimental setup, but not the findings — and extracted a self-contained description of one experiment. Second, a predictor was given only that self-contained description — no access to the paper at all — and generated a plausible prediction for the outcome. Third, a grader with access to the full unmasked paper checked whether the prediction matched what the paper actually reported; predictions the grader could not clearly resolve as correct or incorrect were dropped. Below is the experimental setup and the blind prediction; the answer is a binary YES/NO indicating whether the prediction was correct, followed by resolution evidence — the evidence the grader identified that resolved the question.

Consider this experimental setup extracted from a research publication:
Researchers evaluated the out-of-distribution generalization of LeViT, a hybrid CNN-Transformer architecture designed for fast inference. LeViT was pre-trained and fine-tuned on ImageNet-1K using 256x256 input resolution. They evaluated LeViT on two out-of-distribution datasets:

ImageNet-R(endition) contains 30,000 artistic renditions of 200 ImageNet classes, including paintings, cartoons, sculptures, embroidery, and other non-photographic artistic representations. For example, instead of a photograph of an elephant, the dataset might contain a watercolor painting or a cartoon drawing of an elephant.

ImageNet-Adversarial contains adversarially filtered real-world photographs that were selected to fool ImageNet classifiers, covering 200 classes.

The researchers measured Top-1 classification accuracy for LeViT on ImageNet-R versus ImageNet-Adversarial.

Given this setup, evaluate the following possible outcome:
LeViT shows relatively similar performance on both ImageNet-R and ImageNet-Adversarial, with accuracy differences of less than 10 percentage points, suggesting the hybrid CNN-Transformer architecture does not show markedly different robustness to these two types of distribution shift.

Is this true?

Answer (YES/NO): NO